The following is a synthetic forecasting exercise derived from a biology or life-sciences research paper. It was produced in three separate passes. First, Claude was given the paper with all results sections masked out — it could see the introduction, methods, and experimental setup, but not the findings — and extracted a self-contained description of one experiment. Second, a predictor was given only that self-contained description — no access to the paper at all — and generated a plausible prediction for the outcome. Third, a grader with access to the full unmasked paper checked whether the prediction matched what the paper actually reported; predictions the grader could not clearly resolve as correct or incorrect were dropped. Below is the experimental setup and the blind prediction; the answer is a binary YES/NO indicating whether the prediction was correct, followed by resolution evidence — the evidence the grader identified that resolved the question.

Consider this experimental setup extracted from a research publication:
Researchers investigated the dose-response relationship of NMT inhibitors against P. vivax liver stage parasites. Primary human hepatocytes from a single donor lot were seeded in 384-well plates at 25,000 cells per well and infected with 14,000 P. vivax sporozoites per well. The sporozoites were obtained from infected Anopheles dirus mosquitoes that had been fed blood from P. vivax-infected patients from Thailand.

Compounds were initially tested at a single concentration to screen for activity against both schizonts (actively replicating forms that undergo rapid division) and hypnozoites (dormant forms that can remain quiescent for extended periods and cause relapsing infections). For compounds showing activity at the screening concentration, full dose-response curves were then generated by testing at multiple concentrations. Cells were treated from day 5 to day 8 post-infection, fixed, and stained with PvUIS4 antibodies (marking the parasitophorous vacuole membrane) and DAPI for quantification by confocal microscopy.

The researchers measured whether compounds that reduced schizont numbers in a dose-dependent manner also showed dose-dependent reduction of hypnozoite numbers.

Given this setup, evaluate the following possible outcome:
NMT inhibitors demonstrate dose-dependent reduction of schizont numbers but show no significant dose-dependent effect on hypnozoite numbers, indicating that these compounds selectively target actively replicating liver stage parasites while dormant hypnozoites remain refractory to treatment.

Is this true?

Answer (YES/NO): NO